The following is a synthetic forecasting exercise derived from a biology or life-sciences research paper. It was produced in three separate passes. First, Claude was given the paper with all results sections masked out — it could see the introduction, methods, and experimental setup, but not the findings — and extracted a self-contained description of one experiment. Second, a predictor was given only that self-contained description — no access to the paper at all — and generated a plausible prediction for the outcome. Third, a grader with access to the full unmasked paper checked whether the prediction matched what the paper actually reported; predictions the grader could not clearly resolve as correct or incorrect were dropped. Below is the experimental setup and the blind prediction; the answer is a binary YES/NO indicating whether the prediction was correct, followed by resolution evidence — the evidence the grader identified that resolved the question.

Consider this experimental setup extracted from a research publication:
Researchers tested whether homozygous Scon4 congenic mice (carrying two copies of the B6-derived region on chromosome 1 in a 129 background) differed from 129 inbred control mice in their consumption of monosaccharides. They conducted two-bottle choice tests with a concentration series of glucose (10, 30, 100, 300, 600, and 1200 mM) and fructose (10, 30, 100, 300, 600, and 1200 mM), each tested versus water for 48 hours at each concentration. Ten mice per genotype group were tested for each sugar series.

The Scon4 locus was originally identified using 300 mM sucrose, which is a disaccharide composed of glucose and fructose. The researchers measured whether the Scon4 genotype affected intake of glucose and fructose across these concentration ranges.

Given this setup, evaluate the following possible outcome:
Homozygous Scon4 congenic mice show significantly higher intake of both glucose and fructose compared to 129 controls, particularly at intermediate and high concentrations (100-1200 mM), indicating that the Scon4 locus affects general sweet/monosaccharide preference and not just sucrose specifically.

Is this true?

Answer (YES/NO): NO